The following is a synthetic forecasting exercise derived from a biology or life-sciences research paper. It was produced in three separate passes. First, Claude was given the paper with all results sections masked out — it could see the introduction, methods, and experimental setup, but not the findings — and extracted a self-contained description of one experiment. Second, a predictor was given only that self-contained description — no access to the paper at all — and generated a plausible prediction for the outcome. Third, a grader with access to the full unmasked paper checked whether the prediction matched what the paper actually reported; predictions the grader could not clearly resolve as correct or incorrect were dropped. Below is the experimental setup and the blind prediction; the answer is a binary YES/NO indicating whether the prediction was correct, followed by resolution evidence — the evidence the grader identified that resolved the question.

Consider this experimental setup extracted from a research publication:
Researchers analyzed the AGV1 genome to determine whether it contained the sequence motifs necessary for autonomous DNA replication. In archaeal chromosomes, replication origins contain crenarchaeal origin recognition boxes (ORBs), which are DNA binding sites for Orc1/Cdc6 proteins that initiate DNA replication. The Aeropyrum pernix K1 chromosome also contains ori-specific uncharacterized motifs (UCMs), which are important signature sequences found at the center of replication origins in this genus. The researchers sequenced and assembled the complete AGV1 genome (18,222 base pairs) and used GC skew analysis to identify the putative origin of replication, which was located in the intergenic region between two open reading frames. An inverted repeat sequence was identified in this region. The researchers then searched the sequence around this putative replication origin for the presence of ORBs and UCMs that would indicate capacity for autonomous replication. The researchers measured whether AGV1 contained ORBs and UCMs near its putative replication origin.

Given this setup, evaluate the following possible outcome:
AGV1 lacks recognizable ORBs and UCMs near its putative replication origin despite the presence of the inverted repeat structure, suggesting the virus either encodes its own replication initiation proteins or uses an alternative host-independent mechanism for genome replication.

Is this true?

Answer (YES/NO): NO